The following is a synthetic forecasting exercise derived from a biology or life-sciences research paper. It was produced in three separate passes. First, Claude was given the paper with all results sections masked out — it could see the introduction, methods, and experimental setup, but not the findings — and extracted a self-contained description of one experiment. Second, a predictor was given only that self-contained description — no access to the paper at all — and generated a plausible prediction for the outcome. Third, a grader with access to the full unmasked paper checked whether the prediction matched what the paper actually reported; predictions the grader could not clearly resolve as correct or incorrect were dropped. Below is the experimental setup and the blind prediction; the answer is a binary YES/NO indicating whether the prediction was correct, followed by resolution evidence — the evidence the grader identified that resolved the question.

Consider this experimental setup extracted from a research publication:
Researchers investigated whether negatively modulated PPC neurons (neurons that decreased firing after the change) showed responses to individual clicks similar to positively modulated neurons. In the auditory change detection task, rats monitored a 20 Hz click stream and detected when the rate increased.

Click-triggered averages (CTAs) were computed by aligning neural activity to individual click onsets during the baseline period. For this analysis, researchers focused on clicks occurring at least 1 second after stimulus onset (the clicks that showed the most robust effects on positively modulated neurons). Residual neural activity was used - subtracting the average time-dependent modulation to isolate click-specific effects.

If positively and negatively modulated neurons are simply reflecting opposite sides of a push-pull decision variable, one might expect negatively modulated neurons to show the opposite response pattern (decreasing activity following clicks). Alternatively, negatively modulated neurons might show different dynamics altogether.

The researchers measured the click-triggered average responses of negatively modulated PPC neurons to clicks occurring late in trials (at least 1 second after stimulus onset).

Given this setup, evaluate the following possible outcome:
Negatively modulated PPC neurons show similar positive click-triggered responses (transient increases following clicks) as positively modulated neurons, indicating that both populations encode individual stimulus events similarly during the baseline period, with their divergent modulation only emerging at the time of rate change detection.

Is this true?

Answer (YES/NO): NO